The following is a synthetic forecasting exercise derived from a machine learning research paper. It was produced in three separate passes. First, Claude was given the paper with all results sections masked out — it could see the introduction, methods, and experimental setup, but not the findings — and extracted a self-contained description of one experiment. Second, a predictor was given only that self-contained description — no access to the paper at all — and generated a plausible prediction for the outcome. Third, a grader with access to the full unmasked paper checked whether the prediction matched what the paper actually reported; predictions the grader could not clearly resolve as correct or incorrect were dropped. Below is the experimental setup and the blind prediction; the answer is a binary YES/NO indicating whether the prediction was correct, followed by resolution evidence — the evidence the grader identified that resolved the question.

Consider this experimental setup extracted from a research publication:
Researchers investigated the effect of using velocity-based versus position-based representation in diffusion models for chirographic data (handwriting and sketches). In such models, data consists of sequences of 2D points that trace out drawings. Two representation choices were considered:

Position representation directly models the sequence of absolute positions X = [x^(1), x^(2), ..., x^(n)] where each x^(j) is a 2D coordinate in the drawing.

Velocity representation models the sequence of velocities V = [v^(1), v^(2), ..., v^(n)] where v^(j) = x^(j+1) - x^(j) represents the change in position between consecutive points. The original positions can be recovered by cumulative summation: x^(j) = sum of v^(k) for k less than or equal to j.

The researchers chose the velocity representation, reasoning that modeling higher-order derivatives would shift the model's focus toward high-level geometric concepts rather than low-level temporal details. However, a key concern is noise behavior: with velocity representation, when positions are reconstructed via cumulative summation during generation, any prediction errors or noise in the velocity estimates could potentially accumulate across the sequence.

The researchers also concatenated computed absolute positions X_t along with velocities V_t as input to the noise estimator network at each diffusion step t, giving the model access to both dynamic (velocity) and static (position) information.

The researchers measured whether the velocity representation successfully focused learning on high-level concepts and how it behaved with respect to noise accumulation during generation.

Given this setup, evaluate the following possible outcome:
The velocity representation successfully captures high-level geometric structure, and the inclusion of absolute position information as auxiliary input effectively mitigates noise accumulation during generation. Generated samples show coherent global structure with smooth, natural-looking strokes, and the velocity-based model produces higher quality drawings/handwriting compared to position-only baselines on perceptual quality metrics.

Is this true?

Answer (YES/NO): NO